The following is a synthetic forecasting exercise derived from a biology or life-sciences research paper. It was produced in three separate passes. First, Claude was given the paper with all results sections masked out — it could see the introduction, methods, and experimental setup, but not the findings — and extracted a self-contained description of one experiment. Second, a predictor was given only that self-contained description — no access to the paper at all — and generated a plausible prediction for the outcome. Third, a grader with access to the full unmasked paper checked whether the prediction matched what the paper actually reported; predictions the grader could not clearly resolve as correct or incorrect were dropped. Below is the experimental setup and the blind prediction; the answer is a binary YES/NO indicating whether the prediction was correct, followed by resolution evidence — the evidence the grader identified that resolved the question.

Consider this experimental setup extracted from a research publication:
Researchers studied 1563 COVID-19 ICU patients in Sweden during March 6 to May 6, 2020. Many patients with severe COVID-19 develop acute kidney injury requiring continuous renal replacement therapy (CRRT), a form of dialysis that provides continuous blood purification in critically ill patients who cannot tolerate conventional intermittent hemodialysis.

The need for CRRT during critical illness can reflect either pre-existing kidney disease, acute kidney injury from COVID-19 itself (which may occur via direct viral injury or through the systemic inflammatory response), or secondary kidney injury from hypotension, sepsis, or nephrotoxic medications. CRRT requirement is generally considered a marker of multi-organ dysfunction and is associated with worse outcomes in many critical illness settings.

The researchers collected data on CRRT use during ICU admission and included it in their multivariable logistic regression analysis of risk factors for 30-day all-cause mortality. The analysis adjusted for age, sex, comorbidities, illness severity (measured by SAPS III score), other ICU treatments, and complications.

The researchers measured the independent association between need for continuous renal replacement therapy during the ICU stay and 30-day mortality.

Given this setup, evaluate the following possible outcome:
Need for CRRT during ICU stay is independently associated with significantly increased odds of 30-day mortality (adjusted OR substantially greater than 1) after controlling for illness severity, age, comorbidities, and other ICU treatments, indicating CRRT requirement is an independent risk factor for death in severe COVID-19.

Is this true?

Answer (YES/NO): YES